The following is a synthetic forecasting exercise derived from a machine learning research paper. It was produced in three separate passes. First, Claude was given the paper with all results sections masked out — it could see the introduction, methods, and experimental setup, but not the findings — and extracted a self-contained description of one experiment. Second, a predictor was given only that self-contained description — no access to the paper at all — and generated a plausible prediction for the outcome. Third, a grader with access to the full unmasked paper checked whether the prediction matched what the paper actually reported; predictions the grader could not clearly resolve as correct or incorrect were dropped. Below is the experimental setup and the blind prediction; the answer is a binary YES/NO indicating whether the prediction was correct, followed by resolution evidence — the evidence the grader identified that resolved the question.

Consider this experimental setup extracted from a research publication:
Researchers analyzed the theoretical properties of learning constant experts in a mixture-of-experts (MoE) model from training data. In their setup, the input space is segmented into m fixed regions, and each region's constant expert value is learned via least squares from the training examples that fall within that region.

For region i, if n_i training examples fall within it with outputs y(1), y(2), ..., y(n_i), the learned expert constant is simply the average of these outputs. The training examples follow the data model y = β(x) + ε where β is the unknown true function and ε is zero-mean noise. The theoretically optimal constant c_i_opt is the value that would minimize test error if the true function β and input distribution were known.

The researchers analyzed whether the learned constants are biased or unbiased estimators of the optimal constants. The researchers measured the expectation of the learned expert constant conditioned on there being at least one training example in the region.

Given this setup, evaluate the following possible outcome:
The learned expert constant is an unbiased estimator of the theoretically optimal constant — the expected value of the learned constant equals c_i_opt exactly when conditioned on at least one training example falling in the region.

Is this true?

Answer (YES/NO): YES